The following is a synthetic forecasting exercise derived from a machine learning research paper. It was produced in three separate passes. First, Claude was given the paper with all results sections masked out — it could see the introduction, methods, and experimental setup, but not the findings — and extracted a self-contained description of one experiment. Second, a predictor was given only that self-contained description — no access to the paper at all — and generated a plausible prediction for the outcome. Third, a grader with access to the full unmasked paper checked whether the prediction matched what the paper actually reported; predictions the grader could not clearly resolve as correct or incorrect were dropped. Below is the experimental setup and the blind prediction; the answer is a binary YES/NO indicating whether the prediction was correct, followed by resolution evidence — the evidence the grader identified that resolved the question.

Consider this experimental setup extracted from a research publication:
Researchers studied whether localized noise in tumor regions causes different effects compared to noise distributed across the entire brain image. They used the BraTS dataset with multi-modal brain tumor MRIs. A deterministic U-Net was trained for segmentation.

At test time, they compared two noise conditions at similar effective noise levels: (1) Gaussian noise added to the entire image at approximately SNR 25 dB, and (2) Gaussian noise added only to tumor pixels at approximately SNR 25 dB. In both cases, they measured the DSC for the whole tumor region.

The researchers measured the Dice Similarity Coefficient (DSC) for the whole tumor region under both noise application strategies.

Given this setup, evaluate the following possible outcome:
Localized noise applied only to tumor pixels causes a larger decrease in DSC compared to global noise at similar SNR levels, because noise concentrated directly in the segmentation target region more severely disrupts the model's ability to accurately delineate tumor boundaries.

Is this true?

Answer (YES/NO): YES